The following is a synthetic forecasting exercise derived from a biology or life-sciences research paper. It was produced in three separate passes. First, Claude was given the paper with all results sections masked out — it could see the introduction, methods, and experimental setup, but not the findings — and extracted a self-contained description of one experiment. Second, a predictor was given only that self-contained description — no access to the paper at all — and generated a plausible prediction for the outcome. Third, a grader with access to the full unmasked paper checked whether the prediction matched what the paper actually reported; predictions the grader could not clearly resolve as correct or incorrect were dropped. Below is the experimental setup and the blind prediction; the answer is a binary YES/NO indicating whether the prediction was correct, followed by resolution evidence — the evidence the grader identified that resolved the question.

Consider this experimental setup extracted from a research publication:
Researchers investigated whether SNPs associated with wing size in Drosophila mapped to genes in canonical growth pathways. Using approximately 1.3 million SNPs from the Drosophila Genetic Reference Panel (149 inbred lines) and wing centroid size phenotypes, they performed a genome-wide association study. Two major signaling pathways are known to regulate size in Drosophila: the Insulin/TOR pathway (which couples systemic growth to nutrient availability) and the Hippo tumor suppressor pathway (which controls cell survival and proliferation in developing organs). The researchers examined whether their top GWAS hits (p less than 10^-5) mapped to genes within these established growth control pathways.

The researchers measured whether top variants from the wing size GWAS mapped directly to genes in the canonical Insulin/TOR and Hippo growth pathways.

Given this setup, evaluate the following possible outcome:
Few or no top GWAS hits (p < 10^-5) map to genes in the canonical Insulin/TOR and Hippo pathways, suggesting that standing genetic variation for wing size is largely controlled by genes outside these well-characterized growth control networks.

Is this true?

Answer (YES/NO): YES